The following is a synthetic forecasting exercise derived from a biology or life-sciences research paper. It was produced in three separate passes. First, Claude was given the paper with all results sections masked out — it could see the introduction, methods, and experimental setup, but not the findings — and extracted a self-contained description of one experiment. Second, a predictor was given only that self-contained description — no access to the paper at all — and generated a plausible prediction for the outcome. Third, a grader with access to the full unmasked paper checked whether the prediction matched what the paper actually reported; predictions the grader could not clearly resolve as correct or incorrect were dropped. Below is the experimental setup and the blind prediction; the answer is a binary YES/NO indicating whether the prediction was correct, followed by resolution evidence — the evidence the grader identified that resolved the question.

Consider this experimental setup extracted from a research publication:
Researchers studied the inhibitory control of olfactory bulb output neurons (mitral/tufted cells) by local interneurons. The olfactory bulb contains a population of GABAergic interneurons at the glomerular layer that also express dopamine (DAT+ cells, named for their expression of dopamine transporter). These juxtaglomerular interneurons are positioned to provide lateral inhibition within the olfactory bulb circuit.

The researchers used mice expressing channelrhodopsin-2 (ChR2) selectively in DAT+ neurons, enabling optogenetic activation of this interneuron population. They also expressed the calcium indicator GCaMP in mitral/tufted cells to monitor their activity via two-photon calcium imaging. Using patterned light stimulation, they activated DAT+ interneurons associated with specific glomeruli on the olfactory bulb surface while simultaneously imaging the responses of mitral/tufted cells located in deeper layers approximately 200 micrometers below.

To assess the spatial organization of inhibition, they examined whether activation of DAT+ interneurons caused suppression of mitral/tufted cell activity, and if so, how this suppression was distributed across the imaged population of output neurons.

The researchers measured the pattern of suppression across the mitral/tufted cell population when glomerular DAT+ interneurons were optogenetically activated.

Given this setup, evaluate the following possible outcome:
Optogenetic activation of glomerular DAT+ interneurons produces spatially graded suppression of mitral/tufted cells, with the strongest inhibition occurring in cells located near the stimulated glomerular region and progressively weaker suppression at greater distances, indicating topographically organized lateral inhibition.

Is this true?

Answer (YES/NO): NO